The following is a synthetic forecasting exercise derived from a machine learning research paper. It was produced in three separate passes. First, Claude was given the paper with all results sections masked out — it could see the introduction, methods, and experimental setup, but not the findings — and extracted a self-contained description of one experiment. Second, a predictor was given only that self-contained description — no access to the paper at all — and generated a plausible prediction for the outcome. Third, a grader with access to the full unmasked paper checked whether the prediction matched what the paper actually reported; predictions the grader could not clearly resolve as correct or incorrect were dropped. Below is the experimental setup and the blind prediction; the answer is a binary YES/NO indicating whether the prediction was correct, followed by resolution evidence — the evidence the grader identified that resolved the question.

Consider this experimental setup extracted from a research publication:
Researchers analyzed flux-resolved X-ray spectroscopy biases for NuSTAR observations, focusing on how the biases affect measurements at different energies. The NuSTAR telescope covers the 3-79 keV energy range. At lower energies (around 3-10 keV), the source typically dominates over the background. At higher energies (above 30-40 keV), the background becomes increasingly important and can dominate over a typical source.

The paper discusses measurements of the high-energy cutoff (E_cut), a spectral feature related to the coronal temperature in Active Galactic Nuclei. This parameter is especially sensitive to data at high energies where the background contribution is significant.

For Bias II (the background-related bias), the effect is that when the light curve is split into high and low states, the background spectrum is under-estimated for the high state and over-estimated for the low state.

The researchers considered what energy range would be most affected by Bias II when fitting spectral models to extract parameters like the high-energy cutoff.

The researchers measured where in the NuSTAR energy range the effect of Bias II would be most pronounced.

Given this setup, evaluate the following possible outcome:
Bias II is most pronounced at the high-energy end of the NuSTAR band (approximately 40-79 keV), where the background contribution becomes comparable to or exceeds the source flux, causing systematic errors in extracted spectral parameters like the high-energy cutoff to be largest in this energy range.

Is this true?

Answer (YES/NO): YES